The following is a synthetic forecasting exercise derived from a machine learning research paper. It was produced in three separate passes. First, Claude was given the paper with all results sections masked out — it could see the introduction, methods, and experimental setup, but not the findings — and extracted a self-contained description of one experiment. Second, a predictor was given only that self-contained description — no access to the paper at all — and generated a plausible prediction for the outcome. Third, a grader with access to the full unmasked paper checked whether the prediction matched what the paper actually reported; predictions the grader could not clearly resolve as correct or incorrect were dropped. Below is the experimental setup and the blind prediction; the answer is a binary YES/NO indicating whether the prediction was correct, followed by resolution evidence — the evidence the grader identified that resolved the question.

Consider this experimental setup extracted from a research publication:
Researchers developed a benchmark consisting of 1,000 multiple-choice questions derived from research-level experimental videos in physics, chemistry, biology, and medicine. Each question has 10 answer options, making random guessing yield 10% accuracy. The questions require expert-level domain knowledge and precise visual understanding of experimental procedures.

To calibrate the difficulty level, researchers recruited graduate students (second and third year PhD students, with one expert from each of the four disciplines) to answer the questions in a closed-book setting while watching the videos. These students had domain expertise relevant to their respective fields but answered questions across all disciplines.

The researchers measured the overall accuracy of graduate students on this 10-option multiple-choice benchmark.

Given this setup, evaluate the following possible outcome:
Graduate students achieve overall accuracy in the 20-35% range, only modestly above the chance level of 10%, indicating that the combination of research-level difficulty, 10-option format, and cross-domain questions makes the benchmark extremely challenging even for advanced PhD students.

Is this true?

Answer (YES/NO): NO